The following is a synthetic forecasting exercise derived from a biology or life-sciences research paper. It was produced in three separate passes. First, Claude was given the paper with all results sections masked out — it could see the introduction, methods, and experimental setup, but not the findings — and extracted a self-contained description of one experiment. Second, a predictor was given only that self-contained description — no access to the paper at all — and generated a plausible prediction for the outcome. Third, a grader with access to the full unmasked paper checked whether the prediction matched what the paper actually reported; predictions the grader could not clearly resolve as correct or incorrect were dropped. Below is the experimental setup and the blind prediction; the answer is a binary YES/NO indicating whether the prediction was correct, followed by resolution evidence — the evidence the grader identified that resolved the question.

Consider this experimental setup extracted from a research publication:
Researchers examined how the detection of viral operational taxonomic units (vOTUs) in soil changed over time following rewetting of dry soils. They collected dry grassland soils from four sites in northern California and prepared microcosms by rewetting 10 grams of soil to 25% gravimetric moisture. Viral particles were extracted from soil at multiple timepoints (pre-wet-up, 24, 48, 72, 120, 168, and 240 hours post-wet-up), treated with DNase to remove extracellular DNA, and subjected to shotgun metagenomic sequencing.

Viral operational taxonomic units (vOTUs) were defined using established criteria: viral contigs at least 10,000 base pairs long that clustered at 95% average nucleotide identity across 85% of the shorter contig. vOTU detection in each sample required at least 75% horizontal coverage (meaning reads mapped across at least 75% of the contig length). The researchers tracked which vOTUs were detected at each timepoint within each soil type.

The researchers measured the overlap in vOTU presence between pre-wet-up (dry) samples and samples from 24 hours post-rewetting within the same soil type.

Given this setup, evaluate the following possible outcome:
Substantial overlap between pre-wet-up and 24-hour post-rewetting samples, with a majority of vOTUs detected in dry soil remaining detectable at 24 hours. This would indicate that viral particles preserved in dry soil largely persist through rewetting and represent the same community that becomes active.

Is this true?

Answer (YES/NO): NO